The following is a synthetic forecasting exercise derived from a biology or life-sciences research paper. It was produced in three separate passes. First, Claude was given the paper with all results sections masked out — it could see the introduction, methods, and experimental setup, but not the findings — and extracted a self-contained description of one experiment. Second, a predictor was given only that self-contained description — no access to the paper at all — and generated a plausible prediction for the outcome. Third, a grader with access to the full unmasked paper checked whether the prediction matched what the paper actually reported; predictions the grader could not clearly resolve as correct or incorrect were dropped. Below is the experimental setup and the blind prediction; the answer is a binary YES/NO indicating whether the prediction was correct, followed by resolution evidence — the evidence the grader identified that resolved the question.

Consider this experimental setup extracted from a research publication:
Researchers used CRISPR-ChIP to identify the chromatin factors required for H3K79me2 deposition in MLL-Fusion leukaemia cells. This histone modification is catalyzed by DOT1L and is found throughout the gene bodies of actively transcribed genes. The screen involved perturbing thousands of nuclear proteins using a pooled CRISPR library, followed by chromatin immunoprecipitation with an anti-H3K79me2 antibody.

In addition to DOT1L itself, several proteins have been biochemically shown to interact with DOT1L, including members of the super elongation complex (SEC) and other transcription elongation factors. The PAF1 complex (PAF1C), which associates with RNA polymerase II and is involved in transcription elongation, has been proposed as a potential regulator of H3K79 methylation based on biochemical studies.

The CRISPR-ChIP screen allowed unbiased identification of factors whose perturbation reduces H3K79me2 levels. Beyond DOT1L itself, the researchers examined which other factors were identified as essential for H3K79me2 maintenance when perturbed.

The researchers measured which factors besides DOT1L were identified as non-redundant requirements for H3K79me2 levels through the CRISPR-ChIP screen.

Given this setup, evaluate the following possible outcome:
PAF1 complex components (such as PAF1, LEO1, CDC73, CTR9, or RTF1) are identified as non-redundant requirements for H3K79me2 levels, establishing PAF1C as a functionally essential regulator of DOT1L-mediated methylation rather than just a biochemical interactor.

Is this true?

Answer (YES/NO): NO